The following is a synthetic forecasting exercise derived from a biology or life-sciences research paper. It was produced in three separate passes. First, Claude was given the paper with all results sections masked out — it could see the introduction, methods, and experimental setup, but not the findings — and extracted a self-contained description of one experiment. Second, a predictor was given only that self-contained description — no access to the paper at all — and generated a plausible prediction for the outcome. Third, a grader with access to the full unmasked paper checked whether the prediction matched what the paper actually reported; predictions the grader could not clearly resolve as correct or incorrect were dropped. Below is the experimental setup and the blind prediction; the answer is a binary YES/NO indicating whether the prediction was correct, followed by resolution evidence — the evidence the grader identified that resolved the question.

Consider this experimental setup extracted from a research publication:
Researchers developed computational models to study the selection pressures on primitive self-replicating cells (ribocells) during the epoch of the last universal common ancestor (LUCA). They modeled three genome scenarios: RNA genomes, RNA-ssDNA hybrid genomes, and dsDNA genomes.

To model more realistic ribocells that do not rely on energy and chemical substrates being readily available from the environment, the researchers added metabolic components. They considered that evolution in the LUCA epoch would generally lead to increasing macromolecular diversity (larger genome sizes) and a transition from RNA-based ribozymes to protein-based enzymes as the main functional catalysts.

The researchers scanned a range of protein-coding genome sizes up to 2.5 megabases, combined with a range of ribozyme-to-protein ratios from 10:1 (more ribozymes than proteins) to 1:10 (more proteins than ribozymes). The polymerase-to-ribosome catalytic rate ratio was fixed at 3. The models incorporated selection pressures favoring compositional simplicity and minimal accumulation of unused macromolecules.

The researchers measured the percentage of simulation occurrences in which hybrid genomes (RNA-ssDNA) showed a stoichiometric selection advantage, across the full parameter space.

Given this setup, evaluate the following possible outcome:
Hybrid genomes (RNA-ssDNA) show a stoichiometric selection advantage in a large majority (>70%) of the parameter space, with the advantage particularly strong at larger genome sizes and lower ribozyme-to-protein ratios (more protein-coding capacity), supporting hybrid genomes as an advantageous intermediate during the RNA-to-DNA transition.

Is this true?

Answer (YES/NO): NO